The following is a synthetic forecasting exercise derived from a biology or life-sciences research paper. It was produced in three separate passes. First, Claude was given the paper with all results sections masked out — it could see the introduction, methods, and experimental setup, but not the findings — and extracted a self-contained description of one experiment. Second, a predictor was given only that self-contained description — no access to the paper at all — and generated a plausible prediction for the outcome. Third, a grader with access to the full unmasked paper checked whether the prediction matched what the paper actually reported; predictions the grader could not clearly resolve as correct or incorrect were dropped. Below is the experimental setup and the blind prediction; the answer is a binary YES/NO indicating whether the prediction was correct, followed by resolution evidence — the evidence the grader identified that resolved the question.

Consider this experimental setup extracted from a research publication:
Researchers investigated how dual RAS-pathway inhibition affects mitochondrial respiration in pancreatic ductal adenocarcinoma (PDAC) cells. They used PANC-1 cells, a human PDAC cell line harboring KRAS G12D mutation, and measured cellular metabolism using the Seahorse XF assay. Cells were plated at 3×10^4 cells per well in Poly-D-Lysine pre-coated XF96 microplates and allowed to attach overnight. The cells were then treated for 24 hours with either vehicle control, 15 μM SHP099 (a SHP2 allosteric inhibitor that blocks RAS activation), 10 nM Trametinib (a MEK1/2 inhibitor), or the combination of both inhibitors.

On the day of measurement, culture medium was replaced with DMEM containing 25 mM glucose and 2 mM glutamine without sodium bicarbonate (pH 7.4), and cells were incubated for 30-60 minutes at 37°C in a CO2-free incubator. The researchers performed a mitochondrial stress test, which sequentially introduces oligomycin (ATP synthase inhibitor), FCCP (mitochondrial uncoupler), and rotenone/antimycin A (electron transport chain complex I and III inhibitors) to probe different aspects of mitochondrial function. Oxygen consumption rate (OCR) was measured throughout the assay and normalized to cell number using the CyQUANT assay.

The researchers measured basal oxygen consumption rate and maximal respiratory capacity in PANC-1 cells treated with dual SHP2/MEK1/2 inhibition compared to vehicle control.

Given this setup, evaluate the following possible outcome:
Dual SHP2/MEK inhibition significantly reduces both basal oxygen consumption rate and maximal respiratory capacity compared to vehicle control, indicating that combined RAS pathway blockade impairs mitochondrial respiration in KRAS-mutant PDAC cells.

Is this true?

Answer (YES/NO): NO